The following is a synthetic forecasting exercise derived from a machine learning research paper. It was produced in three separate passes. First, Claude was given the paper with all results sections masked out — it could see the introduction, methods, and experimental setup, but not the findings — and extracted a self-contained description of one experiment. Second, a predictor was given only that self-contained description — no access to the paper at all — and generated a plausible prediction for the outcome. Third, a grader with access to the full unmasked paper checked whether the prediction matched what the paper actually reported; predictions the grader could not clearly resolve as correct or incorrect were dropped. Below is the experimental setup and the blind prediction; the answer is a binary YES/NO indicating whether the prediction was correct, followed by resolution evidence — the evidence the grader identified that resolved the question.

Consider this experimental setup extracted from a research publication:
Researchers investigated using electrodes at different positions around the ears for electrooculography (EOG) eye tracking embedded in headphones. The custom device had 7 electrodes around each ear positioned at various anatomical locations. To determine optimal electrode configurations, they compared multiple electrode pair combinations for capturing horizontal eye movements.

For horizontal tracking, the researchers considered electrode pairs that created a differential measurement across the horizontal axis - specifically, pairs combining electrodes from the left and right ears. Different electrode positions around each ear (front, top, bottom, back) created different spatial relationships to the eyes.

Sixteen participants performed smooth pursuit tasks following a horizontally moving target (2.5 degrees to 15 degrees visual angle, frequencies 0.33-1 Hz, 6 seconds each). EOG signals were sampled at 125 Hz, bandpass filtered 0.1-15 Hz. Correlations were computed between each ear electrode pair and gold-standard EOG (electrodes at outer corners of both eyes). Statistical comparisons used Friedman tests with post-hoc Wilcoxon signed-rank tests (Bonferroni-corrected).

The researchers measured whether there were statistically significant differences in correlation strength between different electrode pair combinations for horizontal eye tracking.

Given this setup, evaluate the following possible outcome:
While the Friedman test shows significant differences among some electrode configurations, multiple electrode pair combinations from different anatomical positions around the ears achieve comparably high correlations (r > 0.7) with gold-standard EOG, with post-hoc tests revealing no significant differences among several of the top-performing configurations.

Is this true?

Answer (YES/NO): NO